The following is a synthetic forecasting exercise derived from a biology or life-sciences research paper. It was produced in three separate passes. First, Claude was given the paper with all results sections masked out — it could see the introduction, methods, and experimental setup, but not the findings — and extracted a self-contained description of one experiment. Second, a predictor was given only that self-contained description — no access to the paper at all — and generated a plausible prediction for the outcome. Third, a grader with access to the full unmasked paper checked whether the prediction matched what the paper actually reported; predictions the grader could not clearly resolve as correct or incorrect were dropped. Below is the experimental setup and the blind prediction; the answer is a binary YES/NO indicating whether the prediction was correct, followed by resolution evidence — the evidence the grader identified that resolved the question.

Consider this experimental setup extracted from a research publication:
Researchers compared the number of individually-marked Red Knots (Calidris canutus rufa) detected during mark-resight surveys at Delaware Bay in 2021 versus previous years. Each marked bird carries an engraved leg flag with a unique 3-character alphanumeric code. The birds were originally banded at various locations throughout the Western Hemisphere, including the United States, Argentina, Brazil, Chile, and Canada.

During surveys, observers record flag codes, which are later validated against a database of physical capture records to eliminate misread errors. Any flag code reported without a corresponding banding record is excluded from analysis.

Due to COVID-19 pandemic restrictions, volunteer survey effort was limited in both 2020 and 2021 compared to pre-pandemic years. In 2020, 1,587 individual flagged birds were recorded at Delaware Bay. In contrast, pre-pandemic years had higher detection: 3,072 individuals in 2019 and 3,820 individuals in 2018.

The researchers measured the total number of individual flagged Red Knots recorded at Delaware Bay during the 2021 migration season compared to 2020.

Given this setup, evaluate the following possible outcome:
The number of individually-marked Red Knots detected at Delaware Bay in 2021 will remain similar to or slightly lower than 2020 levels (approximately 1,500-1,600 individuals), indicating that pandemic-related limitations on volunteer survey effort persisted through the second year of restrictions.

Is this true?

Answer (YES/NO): YES